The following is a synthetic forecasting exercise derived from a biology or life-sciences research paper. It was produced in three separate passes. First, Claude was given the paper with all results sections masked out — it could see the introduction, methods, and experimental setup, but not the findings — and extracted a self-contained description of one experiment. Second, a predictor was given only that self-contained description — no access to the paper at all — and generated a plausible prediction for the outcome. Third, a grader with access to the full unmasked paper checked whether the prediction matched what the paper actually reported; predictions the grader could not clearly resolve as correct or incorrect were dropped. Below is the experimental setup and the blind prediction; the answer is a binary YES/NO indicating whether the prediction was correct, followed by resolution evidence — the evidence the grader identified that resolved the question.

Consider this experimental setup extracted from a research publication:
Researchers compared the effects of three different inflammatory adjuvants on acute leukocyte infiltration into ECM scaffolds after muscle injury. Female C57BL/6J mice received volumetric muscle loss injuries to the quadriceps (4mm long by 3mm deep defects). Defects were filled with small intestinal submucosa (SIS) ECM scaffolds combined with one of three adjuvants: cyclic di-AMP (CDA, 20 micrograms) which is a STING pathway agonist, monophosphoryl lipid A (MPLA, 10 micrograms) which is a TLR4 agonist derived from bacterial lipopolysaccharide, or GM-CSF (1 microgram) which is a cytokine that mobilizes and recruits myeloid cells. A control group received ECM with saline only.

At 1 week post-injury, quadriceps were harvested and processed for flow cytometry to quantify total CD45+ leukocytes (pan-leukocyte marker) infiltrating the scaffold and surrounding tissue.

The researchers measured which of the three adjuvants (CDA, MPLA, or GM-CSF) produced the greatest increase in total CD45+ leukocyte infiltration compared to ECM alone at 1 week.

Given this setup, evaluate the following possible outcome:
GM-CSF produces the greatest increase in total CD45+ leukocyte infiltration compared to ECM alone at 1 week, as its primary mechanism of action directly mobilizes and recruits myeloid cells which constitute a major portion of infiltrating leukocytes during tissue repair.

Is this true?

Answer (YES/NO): NO